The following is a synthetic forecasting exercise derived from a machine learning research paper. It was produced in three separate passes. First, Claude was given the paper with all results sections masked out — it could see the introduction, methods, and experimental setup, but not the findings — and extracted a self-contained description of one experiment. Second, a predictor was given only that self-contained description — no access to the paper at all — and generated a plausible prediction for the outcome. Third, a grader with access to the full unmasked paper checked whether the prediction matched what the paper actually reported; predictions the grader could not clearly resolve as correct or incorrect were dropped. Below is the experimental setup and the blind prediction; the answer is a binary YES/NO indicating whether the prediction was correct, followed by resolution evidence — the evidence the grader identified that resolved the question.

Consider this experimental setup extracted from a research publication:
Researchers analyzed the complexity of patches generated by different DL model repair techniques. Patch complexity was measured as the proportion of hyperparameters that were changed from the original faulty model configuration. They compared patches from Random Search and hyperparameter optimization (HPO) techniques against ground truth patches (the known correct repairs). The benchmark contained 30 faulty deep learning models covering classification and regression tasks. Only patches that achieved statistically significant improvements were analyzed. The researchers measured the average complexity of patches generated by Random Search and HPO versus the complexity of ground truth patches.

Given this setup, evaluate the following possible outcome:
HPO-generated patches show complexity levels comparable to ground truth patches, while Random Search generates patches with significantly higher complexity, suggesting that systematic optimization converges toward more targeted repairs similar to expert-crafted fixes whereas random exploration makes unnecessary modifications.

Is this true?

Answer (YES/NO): NO